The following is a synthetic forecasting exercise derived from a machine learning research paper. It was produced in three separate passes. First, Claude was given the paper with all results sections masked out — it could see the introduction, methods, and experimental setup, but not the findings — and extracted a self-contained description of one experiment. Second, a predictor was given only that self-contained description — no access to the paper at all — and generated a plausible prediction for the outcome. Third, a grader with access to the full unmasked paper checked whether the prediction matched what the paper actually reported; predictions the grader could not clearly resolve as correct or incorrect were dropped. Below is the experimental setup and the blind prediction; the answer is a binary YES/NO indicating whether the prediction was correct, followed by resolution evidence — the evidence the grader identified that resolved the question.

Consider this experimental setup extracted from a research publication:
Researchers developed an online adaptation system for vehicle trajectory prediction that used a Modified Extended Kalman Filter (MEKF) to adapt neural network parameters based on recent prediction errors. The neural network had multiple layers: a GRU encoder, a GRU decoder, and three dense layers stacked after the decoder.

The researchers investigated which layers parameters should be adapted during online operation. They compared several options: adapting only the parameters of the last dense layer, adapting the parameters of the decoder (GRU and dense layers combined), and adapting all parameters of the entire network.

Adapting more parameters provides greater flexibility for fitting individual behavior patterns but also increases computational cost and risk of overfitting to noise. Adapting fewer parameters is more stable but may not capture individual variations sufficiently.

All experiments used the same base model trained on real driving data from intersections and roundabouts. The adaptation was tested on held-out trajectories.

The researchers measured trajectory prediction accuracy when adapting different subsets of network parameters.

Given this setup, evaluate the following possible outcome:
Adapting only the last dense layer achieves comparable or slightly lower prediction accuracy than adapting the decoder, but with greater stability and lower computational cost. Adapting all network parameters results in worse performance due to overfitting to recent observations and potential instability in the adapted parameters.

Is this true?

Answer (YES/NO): NO